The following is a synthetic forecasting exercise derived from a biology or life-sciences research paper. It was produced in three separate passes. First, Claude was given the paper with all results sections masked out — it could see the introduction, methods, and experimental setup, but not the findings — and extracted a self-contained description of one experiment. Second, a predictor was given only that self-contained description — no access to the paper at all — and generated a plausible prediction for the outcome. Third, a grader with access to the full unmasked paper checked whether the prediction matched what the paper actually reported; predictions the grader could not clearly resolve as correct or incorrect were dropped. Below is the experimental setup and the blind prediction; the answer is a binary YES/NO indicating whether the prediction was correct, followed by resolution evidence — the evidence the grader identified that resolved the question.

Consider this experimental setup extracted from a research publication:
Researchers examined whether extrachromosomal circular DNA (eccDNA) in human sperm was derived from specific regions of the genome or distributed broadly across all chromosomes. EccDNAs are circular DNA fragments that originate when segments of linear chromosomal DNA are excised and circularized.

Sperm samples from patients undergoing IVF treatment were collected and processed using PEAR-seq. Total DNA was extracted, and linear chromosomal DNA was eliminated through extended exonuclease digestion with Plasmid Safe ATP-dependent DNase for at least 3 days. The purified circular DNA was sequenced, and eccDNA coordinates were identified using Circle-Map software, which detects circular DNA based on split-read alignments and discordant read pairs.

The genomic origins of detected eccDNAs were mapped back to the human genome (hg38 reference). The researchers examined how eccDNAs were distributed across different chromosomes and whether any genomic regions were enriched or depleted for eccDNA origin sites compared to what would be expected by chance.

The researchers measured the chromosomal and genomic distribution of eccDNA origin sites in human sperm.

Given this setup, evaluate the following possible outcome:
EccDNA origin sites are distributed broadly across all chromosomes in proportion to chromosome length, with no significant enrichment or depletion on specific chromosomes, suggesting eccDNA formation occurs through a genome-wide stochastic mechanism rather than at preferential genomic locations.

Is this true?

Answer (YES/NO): NO